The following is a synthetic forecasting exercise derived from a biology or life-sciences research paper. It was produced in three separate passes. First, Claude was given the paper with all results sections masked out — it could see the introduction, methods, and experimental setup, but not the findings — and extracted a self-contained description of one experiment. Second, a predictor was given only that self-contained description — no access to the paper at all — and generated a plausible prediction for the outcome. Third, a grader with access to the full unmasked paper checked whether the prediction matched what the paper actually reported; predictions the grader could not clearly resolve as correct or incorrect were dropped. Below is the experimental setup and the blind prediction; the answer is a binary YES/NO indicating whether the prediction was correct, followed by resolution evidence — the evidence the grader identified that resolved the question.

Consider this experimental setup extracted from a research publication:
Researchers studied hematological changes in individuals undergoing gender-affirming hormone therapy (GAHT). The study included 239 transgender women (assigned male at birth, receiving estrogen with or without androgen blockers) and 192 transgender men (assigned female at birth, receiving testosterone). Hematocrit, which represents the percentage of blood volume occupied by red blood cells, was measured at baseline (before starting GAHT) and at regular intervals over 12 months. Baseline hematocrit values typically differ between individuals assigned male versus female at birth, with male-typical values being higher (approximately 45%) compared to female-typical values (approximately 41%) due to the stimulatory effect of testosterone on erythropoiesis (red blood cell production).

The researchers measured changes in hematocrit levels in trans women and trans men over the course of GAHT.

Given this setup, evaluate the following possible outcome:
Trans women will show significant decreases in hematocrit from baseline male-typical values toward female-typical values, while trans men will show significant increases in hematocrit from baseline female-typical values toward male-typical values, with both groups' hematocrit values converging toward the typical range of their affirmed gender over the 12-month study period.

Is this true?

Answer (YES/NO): YES